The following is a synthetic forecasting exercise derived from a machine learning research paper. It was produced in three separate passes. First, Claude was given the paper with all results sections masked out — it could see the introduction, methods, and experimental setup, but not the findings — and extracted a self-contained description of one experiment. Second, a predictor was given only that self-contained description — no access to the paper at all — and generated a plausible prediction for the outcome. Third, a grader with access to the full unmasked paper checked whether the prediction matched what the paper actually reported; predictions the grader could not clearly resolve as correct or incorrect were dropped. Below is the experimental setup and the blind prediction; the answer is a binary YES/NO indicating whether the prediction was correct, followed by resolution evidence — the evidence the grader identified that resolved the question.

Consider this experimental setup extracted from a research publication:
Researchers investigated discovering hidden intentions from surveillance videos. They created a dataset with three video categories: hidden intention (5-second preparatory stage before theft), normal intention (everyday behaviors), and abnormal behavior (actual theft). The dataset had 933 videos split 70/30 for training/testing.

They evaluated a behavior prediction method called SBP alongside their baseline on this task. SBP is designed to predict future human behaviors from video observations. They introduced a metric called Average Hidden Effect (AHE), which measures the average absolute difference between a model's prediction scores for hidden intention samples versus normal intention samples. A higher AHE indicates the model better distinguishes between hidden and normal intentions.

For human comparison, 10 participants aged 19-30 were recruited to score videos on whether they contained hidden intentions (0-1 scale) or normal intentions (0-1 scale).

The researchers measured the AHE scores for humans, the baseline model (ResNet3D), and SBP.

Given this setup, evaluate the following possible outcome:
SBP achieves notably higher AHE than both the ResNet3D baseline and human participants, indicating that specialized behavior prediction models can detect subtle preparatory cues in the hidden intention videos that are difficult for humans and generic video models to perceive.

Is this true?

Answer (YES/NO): NO